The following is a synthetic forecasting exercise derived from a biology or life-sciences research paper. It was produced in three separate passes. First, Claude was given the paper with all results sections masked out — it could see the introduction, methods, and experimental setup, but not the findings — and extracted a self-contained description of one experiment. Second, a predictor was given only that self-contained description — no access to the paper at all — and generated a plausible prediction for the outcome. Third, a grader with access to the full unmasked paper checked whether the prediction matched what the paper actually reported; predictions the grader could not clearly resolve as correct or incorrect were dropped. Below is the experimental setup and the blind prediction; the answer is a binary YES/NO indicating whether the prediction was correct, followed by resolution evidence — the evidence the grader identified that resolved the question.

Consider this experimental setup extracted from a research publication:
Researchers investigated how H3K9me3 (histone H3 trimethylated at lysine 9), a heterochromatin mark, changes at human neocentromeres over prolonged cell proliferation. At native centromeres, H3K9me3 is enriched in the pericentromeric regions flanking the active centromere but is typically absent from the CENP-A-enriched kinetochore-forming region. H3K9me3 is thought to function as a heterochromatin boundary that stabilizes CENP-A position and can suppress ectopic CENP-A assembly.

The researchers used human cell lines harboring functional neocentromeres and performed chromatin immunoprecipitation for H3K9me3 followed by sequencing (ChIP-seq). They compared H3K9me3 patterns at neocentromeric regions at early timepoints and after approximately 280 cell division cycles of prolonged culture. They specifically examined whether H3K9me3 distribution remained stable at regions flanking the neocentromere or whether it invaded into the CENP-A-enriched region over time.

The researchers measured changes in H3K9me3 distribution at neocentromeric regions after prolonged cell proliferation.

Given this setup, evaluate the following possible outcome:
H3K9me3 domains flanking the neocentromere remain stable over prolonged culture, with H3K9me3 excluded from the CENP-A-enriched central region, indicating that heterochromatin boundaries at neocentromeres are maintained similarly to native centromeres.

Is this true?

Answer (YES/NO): NO